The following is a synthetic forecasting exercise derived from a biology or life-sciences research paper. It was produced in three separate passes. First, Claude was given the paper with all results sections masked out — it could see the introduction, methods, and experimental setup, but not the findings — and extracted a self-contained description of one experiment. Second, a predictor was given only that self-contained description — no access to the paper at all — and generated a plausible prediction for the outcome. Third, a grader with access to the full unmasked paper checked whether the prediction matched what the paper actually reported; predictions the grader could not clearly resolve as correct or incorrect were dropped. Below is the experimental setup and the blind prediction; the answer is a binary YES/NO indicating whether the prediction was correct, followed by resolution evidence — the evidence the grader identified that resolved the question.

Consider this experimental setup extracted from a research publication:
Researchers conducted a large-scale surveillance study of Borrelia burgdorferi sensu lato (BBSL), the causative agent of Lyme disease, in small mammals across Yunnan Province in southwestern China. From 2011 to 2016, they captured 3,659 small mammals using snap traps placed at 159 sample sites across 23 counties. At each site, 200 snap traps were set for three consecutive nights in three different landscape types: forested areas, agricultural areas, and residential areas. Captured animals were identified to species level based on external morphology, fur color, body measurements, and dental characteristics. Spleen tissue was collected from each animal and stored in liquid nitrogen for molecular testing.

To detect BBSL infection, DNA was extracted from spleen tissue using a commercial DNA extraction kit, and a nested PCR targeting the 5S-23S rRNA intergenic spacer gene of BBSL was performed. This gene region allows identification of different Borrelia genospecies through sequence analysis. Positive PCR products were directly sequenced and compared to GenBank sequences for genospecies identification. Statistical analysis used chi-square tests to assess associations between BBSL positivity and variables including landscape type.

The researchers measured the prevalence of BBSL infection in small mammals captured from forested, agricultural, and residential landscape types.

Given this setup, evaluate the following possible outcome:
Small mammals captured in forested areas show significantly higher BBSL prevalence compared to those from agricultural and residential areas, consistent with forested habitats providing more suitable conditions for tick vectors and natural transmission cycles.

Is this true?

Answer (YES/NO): YES